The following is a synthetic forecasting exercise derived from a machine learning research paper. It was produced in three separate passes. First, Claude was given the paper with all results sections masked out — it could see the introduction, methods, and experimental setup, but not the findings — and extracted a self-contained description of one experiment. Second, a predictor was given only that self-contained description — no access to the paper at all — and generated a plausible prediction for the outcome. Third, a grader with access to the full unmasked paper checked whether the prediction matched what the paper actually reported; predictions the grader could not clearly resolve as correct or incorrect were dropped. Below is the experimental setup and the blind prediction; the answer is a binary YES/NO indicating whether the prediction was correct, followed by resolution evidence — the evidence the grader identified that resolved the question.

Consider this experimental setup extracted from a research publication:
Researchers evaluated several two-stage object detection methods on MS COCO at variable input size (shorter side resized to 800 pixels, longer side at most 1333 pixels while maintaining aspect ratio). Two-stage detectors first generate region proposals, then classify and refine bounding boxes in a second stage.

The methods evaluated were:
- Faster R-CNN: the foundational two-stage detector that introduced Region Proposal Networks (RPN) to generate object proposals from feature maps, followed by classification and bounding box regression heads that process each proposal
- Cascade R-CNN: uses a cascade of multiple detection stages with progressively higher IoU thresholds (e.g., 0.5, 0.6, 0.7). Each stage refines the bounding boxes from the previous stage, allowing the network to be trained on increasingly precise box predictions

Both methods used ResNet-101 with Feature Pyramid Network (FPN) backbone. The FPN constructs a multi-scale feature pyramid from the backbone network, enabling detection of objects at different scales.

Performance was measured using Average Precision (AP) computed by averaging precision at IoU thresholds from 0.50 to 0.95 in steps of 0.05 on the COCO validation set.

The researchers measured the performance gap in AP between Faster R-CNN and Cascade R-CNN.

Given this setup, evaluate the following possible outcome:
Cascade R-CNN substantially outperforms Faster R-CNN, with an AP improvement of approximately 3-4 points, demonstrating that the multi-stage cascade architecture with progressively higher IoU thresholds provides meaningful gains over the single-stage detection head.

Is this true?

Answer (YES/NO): NO